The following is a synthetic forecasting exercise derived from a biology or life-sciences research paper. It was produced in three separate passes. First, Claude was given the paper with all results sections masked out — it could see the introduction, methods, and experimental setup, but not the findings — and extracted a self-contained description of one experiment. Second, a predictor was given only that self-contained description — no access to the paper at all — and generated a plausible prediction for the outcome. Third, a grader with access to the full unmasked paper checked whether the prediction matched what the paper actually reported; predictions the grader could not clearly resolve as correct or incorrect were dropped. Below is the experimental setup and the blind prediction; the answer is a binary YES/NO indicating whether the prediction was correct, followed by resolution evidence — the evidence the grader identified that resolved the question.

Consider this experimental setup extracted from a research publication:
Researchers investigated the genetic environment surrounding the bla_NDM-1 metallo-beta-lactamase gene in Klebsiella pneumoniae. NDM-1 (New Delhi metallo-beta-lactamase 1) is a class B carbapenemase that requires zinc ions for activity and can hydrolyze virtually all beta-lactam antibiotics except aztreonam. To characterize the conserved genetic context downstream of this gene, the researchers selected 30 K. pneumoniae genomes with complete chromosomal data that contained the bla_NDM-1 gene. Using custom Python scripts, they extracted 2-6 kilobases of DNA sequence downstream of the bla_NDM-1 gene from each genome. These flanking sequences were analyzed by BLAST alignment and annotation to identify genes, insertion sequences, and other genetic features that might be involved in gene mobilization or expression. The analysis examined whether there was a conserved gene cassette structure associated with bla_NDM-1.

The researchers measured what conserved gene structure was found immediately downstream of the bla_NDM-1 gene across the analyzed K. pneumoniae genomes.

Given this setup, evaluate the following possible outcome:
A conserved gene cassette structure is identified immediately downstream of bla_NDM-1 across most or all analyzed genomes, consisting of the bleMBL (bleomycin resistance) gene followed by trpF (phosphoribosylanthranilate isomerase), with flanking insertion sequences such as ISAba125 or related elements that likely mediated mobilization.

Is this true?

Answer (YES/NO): NO